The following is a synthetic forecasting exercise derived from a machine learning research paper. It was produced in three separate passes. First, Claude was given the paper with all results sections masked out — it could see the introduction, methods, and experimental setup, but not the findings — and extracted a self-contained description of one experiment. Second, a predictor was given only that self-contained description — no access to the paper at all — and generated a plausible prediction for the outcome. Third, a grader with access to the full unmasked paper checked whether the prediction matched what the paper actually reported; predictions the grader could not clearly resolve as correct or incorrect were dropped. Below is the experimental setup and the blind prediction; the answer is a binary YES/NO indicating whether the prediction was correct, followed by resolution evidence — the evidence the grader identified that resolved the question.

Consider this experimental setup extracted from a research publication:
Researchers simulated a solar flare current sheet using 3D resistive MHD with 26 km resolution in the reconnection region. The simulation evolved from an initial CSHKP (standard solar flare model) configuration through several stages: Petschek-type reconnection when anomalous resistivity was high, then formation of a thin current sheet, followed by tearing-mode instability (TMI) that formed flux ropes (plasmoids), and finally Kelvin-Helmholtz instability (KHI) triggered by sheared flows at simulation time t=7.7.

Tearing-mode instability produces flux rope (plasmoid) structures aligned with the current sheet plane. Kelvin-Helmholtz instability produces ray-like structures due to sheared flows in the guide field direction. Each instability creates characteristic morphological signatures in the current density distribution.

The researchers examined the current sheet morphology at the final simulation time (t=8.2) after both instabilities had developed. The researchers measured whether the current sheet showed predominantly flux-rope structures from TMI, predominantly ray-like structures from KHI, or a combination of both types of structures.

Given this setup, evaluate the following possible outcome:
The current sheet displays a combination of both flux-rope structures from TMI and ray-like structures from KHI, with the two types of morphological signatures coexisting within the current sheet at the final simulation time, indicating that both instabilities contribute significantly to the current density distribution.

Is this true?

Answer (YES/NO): YES